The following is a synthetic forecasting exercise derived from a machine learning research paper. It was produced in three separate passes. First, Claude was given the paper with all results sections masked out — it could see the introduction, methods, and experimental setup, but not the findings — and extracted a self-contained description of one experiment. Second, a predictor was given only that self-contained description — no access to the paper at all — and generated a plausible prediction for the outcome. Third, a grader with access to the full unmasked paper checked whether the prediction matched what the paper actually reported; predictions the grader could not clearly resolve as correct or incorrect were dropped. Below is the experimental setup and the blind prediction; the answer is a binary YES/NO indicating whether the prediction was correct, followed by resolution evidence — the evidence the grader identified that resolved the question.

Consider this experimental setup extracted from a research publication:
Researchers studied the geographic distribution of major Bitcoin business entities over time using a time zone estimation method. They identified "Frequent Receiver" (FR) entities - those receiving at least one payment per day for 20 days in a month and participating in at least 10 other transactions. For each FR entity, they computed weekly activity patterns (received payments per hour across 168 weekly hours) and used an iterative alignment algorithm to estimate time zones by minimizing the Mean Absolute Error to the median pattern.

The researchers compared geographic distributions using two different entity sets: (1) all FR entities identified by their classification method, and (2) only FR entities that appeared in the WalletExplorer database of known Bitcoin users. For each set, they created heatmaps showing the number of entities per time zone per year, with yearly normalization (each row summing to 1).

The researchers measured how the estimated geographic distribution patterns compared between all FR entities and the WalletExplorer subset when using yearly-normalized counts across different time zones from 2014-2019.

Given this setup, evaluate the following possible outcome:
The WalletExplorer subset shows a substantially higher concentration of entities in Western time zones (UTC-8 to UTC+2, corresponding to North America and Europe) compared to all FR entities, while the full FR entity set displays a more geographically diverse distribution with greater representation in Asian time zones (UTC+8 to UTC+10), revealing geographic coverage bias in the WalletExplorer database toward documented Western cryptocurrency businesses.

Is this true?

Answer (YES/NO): NO